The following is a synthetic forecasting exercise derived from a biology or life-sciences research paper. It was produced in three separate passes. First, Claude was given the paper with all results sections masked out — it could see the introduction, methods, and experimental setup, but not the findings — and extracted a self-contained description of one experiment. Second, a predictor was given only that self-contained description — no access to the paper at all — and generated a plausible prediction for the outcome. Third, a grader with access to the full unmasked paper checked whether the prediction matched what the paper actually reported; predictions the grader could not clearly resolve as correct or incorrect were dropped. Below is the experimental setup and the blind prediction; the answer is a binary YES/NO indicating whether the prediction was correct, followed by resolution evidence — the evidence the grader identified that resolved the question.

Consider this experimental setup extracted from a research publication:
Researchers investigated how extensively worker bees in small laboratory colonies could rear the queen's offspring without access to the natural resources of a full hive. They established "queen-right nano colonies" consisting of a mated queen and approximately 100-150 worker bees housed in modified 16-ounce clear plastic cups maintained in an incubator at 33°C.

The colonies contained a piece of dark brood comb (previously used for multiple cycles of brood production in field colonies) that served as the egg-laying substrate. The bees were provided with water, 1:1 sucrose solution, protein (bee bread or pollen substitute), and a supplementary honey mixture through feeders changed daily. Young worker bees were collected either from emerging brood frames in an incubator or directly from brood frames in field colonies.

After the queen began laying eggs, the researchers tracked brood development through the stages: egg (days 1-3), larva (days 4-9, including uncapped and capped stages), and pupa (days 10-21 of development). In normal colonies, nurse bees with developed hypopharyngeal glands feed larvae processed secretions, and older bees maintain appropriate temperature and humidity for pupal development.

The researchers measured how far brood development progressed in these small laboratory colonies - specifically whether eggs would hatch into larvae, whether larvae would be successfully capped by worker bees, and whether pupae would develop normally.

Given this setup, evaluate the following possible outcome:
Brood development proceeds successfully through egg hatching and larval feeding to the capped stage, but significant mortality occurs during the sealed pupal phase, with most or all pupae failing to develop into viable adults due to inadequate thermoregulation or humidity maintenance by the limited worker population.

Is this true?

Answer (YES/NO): NO